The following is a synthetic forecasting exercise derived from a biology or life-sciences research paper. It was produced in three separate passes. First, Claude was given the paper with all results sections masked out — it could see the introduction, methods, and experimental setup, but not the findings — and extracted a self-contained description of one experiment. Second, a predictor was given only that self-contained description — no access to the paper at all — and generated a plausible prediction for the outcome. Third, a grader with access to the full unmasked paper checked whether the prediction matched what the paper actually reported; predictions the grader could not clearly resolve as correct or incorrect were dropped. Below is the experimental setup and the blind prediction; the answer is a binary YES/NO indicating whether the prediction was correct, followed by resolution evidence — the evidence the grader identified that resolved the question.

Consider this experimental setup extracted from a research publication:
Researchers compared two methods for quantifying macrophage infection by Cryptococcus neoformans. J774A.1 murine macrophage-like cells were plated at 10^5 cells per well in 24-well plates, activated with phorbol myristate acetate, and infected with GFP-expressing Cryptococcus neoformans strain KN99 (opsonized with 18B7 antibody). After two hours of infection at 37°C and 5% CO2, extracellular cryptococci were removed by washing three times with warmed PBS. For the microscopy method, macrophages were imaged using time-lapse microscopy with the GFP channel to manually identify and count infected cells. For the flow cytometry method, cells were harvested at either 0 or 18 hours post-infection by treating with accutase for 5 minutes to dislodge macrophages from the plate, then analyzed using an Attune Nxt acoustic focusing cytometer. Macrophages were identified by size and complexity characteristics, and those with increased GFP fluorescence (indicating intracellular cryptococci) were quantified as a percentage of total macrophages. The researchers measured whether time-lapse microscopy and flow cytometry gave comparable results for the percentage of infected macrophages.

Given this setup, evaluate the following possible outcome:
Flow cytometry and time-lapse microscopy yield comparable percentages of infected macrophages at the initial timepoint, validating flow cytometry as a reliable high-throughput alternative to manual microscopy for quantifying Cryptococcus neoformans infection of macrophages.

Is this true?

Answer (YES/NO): YES